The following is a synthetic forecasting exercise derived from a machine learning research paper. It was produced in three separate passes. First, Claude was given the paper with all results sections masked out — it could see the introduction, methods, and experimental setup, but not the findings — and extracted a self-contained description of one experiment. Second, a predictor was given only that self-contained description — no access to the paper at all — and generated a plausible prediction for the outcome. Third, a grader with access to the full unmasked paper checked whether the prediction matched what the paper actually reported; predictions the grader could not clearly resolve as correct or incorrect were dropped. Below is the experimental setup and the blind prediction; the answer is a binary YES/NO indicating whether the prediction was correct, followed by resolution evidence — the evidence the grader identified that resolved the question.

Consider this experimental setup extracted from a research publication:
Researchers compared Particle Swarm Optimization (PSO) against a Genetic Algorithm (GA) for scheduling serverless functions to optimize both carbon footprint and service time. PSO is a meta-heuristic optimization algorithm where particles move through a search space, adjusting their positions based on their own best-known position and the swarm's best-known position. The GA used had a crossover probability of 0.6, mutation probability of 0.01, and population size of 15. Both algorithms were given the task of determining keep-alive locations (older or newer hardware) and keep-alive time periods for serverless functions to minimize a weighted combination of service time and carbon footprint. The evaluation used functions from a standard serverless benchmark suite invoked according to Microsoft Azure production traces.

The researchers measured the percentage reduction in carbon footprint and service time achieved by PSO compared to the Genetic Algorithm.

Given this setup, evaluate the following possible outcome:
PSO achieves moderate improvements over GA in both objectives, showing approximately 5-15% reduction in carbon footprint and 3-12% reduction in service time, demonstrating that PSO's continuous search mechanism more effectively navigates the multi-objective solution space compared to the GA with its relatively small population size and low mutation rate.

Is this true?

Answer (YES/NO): NO